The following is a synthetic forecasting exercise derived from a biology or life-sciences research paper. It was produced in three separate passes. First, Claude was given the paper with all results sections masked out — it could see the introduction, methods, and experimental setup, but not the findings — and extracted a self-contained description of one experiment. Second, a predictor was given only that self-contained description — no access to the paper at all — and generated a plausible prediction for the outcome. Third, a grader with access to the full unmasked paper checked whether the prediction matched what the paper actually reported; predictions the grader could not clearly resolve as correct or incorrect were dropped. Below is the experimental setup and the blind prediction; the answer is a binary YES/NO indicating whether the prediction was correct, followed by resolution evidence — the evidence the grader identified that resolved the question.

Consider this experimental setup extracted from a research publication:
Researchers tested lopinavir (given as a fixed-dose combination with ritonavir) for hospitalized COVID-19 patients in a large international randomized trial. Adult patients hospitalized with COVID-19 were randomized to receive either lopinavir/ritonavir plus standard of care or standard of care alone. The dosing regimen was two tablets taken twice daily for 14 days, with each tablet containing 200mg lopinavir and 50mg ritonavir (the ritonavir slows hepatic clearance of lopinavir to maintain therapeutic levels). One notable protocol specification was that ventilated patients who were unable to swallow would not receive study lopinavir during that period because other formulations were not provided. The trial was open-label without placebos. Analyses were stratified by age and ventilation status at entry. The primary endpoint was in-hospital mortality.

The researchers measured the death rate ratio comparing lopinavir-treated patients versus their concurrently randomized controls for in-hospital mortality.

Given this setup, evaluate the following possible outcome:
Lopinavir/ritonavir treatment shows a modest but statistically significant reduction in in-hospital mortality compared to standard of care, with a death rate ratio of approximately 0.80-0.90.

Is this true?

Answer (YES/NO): NO